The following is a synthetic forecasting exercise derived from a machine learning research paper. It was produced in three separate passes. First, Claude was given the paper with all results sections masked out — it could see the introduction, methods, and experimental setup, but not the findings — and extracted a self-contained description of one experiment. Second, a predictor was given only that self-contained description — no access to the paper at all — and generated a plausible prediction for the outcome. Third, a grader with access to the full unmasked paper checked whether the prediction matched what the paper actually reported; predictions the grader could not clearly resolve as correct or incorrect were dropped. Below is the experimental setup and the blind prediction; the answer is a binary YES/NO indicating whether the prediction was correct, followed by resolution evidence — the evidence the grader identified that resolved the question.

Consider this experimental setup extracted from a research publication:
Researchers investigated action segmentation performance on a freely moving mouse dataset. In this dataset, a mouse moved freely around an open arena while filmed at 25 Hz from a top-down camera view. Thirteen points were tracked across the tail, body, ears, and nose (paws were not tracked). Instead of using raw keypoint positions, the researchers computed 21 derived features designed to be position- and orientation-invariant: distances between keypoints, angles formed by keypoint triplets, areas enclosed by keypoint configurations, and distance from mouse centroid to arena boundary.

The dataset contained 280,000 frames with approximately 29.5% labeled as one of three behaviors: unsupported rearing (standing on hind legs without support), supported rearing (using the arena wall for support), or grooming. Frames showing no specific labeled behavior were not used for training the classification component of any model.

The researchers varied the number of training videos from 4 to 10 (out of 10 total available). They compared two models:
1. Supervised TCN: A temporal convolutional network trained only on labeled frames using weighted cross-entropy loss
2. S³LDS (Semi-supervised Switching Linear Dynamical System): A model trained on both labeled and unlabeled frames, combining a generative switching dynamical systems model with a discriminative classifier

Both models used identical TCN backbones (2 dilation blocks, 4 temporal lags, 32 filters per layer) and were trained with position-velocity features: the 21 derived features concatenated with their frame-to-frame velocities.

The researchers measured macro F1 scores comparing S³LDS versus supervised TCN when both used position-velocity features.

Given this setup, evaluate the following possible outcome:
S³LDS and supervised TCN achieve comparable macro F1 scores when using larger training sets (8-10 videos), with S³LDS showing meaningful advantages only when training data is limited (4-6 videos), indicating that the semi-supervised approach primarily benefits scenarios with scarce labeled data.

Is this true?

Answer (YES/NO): NO